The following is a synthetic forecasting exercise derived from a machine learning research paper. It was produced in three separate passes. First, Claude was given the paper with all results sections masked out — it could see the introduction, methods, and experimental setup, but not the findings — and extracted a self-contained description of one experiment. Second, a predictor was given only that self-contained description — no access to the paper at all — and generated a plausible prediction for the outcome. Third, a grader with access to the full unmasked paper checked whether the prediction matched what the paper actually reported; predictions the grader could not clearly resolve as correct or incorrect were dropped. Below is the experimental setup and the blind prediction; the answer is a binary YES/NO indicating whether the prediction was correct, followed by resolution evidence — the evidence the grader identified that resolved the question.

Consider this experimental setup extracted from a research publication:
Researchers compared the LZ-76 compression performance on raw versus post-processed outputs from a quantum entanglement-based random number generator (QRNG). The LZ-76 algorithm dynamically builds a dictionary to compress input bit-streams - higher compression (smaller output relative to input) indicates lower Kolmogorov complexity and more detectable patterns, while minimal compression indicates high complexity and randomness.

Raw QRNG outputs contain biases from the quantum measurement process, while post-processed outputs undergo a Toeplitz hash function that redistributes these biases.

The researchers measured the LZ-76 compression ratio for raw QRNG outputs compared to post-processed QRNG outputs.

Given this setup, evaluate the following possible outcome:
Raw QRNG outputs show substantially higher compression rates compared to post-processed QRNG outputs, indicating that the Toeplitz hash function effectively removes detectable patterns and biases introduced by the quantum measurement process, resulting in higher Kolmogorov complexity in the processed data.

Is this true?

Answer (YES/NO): NO